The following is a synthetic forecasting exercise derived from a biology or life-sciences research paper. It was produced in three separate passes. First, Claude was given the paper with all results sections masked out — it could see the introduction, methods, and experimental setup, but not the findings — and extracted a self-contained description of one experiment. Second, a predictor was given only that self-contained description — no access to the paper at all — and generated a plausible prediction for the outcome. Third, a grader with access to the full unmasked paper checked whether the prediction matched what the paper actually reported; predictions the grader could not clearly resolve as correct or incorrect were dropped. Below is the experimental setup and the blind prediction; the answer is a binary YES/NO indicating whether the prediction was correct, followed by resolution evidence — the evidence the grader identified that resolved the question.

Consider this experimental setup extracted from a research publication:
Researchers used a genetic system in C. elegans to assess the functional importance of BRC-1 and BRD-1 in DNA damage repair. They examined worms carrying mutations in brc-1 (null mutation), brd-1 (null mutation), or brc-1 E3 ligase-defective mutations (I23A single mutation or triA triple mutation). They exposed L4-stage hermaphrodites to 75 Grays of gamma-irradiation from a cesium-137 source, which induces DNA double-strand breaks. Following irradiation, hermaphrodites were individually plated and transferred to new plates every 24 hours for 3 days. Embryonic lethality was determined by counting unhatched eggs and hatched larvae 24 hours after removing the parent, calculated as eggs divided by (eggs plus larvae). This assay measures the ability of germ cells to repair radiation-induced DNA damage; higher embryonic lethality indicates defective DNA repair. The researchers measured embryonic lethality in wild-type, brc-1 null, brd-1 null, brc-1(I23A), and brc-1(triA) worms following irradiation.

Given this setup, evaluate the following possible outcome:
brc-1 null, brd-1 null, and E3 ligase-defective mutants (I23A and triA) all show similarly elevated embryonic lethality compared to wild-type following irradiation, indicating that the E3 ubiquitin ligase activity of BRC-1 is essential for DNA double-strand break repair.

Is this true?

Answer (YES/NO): NO